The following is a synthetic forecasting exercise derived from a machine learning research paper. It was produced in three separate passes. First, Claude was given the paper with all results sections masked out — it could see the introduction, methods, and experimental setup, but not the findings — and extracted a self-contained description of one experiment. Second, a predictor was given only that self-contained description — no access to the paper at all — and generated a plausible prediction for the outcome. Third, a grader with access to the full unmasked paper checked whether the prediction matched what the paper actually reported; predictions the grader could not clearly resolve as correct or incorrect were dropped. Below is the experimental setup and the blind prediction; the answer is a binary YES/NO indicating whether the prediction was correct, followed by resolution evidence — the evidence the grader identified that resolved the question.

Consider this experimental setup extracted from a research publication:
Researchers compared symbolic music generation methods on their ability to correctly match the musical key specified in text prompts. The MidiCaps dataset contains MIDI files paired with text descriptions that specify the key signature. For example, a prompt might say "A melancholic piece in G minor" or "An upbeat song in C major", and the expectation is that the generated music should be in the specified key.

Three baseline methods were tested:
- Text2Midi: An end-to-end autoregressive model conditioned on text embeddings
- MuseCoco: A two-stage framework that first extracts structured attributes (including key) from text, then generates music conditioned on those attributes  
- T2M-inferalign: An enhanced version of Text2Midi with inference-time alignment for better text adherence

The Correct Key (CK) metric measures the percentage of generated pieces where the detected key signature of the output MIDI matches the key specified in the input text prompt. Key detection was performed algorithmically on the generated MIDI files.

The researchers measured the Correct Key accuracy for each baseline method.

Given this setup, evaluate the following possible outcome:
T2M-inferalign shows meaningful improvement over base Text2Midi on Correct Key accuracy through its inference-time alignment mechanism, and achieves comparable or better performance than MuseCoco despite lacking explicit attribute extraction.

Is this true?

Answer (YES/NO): YES